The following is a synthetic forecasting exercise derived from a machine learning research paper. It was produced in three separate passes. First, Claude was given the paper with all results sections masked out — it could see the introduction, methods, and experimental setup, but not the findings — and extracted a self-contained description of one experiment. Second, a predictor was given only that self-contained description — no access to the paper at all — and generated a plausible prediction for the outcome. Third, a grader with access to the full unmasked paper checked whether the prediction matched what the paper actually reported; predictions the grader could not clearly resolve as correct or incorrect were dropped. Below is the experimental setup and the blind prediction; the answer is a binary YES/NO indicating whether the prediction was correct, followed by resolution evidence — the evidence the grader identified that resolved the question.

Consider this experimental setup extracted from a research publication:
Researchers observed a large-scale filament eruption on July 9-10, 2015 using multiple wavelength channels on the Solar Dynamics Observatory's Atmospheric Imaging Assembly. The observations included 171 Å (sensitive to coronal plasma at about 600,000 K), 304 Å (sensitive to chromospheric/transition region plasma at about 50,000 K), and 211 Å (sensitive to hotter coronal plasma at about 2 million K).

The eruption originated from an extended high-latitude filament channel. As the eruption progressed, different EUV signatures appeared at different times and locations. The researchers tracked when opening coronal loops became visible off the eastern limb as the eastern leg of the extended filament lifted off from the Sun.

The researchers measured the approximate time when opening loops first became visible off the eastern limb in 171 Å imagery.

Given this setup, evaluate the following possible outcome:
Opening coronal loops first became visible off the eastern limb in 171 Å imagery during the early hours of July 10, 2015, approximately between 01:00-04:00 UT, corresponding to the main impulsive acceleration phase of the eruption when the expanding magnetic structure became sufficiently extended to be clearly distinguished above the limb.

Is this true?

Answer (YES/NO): NO